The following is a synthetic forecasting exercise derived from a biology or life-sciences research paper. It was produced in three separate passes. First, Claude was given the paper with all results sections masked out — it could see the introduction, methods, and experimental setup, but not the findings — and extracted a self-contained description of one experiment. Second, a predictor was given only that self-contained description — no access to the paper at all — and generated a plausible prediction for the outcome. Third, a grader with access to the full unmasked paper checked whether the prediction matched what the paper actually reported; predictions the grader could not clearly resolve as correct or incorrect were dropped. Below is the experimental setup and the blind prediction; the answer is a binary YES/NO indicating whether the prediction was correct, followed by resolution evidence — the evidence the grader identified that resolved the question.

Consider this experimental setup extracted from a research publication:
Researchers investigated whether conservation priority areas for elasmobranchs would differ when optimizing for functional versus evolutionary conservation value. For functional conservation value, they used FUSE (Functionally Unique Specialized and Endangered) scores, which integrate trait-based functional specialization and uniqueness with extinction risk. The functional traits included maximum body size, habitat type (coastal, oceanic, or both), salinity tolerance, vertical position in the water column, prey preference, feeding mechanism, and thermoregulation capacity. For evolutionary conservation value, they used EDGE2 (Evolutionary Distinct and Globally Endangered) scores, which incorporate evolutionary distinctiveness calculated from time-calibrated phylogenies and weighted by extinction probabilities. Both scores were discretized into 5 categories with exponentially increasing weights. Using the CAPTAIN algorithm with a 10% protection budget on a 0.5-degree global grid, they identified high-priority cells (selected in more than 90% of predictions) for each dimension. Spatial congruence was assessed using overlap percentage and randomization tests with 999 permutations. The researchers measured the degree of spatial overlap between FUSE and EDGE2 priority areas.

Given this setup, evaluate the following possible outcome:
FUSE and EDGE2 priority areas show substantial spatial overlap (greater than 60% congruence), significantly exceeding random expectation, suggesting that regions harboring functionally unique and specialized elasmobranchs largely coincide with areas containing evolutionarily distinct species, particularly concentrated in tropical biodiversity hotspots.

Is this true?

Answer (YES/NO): NO